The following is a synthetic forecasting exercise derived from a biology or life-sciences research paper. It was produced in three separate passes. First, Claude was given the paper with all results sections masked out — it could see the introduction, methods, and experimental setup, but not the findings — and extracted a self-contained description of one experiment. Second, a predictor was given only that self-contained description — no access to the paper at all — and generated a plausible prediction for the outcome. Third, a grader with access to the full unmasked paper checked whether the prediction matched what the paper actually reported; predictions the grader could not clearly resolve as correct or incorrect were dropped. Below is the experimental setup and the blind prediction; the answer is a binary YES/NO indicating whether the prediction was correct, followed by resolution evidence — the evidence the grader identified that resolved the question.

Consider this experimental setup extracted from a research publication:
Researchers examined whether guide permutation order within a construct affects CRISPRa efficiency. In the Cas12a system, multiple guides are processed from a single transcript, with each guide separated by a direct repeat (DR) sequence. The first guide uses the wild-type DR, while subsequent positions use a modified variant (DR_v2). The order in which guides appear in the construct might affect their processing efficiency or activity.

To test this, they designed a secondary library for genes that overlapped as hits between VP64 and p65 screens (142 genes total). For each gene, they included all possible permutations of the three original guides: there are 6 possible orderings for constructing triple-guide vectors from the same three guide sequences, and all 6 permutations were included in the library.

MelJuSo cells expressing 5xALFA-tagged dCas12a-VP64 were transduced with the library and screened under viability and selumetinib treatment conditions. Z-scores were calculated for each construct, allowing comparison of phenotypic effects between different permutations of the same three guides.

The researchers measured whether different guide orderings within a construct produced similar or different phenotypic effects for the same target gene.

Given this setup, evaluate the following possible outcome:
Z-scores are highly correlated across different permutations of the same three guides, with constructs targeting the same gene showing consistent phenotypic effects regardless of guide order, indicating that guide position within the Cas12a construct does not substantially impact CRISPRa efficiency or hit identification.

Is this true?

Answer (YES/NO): YES